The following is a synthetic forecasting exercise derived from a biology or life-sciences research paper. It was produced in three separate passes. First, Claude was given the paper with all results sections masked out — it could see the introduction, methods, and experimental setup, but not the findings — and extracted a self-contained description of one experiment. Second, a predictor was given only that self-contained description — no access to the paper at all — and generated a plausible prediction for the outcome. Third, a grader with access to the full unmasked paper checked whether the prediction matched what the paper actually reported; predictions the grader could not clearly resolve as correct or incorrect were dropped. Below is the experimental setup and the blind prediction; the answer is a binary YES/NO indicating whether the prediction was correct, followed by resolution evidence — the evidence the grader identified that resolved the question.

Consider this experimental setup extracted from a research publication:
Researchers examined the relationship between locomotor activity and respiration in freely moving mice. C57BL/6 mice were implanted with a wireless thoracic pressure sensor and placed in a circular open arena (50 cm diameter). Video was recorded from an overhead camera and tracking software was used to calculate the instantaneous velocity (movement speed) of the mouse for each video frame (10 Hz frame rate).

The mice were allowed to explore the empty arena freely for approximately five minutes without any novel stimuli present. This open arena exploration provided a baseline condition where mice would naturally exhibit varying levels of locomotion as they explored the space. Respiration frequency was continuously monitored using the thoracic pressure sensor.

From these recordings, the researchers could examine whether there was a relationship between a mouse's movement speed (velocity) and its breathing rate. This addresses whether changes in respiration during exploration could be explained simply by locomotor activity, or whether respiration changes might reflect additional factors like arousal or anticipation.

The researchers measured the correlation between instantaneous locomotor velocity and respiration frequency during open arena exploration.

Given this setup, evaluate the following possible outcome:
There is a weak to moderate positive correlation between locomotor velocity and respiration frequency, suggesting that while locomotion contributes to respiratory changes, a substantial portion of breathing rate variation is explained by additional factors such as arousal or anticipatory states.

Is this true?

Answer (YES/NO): NO